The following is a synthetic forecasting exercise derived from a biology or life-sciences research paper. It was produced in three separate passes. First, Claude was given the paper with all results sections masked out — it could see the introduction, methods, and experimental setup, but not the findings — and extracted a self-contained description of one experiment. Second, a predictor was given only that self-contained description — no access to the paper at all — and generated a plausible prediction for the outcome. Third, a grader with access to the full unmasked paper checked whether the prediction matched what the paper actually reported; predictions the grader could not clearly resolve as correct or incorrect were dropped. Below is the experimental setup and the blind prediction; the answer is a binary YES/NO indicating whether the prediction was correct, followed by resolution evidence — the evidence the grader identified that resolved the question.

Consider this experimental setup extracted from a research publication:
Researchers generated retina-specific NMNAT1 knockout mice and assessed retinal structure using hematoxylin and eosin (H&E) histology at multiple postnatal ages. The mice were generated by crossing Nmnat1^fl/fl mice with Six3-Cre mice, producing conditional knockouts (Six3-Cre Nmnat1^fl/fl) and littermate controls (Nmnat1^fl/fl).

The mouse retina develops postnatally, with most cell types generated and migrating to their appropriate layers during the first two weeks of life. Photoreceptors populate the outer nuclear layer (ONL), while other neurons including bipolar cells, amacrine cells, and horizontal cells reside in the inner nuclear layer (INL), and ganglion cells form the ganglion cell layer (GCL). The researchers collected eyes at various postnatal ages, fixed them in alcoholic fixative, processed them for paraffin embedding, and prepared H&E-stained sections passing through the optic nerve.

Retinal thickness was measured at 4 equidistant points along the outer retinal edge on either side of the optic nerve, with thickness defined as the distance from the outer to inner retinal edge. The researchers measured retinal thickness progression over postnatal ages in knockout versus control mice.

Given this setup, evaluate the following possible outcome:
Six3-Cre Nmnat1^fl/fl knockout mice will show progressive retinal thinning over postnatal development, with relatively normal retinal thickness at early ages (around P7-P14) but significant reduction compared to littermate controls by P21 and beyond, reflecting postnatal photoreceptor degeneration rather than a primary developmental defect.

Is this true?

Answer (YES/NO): NO